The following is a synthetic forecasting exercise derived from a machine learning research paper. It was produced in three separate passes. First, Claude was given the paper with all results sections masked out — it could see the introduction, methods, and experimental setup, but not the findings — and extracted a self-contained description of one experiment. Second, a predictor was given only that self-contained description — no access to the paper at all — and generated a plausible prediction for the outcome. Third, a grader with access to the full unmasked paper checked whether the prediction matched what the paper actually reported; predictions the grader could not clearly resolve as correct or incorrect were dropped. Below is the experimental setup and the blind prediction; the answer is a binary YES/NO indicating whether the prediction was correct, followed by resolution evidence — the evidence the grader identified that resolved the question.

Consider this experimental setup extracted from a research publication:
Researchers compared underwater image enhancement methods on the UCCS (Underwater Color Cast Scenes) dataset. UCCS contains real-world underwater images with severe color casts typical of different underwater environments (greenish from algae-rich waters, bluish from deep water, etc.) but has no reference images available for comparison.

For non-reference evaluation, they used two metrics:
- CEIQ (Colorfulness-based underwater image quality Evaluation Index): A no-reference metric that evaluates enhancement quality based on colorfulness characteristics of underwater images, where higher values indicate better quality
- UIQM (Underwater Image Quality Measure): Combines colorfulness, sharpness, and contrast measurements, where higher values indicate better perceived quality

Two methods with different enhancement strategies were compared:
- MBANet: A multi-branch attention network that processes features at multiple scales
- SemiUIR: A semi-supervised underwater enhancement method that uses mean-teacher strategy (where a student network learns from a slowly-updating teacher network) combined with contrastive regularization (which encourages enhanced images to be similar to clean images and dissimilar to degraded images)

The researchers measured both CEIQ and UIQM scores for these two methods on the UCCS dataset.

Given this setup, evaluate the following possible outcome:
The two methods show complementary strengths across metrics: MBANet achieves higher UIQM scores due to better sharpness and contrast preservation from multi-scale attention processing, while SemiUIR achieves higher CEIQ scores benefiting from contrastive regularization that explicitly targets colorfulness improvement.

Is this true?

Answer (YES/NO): NO